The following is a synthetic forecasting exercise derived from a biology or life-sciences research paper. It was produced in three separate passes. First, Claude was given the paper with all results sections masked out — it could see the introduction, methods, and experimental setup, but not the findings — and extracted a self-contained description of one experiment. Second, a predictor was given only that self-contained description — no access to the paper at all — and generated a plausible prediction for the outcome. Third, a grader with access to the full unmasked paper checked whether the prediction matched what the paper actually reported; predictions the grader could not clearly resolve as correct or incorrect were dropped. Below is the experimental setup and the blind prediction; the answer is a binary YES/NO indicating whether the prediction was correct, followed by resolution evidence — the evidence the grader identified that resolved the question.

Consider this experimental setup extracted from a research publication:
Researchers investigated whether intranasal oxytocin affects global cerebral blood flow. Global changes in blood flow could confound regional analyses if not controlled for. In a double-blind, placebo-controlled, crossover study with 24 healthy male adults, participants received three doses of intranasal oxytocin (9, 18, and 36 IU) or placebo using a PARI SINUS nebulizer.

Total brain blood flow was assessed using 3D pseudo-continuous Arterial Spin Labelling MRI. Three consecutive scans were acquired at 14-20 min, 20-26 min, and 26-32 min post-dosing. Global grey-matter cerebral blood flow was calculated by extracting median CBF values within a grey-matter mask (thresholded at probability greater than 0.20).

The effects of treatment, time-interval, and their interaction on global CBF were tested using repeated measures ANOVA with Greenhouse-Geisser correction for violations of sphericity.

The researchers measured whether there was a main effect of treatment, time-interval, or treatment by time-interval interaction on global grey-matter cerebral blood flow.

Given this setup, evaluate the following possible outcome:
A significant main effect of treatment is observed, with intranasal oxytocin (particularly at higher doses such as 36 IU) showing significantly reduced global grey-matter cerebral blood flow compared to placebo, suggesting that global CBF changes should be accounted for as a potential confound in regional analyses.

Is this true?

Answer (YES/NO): NO